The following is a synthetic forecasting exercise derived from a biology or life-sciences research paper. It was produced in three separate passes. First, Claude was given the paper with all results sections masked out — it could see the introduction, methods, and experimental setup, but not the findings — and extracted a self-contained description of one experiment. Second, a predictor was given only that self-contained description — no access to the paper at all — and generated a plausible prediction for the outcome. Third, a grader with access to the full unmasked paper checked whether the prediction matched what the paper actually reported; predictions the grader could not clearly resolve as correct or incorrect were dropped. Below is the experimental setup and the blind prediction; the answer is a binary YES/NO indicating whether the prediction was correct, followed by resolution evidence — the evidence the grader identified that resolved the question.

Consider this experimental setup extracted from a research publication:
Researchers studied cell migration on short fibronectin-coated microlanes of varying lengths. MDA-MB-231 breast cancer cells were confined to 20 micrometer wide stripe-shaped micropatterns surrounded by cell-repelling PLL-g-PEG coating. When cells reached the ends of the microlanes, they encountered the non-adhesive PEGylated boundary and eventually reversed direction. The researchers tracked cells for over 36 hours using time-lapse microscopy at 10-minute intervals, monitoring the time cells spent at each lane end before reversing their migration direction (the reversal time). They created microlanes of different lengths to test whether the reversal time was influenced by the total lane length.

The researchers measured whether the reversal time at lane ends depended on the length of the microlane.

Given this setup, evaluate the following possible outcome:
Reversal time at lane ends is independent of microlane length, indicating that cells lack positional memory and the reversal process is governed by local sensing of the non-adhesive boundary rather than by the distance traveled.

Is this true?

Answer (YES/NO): YES